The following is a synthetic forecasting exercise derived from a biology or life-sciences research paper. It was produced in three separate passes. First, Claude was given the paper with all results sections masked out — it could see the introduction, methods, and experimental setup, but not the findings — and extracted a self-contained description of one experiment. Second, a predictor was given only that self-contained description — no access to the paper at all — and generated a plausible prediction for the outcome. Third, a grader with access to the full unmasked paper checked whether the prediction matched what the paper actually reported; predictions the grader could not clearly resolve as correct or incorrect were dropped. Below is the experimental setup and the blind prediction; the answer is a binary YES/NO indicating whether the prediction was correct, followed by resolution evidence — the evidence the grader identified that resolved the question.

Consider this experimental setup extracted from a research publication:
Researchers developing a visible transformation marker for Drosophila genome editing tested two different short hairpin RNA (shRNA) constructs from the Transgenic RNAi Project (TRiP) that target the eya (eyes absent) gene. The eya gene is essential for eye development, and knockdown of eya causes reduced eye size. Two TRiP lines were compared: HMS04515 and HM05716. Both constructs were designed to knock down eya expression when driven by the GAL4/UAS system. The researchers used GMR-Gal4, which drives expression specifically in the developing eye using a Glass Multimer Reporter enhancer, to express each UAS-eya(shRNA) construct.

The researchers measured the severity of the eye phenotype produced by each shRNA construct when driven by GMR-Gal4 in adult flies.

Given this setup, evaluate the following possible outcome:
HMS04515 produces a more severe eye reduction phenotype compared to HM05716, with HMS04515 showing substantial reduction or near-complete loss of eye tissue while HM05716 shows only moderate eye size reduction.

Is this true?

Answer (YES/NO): NO